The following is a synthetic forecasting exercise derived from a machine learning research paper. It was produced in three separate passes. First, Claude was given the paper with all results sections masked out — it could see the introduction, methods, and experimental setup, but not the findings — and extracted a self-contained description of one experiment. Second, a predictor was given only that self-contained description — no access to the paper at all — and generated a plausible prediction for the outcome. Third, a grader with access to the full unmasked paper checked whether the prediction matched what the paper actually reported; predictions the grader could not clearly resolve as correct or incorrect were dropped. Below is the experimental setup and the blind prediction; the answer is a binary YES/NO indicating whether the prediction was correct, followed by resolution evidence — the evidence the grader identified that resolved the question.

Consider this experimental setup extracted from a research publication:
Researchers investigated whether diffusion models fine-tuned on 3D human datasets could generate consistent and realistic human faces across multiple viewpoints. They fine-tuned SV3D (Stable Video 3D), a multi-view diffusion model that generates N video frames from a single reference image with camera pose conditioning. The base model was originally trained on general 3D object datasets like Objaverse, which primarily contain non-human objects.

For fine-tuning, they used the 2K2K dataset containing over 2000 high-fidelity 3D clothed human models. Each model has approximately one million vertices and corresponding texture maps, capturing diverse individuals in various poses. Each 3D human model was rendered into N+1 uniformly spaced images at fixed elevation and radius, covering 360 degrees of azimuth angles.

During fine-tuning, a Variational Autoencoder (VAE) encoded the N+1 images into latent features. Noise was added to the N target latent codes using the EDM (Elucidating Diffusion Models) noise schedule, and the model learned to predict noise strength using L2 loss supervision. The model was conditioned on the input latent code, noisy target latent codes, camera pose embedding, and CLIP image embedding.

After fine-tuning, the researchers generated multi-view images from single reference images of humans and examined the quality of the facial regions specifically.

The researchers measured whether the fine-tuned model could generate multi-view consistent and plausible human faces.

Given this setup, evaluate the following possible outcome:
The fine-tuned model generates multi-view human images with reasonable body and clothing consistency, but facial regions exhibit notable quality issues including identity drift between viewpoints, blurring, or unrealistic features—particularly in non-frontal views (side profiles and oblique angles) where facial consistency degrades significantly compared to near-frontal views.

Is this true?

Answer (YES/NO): NO